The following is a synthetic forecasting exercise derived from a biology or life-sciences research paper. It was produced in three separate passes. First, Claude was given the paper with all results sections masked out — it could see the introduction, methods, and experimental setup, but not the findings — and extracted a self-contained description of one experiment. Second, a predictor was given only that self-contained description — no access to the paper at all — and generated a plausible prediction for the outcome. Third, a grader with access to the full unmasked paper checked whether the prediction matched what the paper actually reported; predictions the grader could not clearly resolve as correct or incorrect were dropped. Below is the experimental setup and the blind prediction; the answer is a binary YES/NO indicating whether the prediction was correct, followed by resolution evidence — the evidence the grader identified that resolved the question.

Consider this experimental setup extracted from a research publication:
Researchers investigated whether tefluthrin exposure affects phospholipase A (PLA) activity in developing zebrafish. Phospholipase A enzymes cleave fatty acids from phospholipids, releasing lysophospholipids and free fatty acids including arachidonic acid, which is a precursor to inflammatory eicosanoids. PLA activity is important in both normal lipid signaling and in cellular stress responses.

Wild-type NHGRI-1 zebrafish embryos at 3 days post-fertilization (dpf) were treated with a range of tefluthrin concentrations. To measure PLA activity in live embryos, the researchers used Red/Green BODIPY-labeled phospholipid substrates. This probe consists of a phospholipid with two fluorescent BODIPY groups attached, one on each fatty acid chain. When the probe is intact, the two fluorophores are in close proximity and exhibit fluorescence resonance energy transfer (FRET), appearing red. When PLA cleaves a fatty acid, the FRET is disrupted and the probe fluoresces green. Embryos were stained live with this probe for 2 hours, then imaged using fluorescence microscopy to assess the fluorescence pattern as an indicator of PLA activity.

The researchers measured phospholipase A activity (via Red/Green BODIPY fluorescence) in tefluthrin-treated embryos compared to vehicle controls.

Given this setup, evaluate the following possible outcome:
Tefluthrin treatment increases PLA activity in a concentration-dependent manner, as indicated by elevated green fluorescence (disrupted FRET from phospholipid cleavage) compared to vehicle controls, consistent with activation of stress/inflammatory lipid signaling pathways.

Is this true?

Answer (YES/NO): NO